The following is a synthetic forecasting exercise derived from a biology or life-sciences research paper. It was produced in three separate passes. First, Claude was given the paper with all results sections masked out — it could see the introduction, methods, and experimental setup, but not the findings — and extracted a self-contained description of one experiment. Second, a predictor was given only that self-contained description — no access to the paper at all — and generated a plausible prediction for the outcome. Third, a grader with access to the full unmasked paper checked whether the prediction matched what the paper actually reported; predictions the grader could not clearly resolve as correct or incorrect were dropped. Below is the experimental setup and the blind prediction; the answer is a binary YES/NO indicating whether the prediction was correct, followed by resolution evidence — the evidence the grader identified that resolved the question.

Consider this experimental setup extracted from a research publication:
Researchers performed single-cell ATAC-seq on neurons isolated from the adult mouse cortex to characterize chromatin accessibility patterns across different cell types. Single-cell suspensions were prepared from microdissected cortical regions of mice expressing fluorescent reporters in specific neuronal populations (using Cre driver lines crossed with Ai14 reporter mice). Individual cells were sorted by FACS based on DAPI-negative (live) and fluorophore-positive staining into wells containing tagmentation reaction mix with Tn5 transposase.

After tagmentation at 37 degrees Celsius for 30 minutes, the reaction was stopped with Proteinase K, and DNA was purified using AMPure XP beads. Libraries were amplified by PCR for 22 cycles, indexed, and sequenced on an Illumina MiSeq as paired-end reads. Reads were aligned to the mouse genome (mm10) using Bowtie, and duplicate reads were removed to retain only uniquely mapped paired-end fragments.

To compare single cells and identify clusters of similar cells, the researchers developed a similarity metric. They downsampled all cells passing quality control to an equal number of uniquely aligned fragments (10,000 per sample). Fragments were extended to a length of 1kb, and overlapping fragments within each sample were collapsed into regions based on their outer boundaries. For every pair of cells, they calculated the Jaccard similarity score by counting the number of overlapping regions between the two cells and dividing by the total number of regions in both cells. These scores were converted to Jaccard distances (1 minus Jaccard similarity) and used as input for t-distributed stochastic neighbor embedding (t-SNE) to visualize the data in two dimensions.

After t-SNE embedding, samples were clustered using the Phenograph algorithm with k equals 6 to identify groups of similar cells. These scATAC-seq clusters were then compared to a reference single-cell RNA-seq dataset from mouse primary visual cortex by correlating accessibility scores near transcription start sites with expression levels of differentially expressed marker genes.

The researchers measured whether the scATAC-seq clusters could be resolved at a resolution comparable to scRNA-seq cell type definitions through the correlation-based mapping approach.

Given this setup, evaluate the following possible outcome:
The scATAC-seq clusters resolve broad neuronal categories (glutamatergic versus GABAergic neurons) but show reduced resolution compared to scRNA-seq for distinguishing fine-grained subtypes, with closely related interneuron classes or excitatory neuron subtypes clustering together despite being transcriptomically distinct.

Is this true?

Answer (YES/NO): NO